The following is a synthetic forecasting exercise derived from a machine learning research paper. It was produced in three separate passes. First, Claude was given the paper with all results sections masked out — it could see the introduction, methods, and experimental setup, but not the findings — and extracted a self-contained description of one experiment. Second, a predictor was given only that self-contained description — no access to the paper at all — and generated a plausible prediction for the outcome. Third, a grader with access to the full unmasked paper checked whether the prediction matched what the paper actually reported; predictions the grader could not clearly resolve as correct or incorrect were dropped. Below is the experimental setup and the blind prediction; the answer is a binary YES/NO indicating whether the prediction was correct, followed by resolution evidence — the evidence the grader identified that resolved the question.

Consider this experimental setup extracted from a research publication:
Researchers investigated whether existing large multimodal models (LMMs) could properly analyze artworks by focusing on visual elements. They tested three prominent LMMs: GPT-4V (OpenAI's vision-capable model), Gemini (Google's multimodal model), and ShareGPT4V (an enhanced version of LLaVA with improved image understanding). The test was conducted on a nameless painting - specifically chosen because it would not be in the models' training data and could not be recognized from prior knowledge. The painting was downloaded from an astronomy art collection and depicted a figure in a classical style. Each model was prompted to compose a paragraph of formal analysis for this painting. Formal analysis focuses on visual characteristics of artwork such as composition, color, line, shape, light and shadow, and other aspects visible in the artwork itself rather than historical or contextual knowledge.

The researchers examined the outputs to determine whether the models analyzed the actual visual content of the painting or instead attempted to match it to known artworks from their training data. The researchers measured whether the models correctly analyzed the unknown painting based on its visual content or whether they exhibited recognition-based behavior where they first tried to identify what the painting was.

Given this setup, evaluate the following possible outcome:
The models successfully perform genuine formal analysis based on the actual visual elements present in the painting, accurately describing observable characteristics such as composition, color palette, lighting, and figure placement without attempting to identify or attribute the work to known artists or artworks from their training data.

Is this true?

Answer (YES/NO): NO